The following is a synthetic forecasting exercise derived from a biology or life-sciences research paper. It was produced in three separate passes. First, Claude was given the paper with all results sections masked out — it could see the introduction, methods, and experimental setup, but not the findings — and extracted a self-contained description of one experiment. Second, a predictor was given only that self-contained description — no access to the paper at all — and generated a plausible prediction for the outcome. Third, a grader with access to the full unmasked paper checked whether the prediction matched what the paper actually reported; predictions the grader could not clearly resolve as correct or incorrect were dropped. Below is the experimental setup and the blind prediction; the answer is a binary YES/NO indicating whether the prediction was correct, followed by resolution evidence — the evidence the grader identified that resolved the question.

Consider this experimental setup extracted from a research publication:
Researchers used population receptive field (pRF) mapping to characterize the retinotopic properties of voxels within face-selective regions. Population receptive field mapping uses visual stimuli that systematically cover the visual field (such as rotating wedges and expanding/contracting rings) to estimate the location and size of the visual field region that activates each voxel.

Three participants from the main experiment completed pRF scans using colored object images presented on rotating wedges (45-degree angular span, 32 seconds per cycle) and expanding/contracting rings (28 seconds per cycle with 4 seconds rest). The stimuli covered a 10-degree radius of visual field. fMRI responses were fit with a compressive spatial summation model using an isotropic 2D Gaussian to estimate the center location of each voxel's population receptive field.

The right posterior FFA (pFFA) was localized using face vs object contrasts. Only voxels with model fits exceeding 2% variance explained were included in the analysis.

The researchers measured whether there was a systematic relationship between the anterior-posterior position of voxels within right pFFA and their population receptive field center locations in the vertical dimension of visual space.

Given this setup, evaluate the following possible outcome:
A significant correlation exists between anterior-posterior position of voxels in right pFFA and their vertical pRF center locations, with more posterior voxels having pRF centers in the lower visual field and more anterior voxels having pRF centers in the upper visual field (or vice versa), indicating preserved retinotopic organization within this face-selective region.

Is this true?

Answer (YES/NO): NO